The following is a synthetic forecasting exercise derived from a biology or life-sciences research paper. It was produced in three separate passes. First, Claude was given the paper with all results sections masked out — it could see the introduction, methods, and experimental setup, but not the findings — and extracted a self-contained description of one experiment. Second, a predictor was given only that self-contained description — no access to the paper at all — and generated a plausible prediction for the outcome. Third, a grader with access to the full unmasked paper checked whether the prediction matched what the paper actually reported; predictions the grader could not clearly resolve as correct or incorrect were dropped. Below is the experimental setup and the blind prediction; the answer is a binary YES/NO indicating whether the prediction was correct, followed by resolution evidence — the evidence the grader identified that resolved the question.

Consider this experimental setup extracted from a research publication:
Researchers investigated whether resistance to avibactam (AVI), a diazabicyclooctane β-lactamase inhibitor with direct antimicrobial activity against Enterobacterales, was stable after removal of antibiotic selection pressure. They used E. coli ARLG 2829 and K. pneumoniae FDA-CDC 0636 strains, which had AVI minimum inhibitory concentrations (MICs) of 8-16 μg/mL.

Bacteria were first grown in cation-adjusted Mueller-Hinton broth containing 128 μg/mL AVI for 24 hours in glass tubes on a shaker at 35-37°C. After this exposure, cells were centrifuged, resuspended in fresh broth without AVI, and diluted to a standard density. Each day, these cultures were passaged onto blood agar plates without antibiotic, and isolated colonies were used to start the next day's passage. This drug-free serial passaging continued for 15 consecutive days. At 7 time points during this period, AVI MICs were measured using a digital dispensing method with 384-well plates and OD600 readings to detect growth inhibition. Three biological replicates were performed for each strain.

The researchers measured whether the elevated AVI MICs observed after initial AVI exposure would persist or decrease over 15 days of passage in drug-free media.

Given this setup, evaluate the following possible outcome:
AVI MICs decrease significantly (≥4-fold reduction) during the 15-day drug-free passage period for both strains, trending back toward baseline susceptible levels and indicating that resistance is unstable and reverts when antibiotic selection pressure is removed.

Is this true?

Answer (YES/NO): NO